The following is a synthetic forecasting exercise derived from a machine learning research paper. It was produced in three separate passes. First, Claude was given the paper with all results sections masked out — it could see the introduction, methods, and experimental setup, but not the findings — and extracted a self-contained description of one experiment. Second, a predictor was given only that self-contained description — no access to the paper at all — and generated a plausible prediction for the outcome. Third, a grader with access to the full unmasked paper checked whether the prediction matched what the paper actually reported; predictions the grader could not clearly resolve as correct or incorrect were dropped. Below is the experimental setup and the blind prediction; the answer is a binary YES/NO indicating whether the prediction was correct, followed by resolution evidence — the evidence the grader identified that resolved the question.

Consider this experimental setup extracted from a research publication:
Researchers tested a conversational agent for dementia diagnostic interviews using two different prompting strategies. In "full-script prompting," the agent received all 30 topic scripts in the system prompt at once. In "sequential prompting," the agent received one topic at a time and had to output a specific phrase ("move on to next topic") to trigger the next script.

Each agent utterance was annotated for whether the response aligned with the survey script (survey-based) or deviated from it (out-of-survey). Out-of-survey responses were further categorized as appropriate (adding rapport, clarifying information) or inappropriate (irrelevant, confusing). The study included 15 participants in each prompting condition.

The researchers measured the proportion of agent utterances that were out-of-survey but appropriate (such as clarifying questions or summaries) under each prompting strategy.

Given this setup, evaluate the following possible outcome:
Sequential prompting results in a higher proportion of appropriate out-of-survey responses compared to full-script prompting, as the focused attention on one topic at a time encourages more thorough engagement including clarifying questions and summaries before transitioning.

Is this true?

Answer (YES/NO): YES